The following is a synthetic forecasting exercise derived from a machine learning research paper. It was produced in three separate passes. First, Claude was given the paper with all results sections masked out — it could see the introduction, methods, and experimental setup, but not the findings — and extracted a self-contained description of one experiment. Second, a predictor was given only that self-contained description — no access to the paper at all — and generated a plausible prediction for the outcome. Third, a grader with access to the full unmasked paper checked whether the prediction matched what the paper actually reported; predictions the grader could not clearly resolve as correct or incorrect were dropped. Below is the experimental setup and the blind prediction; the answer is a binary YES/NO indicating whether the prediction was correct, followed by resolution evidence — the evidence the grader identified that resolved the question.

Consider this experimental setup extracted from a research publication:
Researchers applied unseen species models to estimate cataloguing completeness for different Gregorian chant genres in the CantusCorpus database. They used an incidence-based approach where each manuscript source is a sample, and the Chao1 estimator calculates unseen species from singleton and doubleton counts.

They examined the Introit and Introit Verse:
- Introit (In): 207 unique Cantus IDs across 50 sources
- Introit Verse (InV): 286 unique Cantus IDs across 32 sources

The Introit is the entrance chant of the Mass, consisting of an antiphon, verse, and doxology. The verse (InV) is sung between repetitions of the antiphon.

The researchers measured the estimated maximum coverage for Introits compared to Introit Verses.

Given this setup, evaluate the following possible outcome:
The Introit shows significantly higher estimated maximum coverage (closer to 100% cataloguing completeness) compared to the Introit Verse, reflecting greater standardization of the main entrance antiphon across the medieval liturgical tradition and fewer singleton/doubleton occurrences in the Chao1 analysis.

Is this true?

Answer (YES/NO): NO